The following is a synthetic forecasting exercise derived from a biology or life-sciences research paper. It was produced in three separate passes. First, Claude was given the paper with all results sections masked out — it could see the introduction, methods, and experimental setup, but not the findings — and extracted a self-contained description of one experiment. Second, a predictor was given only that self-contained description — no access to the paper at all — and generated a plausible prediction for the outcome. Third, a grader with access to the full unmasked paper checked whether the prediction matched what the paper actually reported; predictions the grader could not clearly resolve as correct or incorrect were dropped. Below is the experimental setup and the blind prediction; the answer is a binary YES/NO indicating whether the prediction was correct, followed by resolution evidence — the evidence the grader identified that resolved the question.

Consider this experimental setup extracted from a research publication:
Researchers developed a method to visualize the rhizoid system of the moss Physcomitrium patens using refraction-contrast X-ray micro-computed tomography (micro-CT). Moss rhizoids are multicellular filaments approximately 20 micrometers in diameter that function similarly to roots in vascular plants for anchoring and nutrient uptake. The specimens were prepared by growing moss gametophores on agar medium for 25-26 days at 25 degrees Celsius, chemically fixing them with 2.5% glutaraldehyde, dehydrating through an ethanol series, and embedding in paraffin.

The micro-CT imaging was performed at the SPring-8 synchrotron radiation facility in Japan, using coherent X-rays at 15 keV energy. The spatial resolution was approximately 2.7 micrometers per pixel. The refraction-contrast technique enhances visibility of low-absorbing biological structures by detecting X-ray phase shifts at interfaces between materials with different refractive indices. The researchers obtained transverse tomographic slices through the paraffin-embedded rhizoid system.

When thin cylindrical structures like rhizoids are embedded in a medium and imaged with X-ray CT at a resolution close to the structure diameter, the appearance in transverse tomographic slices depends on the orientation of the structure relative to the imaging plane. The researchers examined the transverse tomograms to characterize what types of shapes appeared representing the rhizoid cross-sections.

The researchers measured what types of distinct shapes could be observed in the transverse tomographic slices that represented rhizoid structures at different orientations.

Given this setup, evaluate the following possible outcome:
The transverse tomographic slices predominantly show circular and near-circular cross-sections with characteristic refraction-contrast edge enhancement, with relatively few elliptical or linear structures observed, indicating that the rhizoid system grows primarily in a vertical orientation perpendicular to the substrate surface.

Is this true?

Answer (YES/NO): NO